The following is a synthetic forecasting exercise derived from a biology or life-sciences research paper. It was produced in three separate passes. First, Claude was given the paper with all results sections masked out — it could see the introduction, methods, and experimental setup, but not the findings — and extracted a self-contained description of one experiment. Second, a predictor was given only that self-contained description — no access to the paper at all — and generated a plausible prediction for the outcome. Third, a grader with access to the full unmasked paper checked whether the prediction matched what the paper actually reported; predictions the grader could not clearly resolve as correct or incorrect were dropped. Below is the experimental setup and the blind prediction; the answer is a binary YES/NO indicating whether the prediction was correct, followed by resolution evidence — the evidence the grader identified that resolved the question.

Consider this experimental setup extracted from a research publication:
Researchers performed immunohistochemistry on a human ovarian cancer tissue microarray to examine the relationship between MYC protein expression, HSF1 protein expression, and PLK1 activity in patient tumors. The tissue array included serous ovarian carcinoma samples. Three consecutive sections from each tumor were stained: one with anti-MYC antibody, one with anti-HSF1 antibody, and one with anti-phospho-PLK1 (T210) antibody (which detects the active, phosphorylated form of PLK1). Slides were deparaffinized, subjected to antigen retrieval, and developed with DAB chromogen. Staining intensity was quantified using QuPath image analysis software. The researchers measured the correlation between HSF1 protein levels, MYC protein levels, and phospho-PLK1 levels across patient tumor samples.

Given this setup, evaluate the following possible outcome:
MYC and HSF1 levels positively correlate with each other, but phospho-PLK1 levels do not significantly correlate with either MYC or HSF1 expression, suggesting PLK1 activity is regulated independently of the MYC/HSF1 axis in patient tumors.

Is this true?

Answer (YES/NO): NO